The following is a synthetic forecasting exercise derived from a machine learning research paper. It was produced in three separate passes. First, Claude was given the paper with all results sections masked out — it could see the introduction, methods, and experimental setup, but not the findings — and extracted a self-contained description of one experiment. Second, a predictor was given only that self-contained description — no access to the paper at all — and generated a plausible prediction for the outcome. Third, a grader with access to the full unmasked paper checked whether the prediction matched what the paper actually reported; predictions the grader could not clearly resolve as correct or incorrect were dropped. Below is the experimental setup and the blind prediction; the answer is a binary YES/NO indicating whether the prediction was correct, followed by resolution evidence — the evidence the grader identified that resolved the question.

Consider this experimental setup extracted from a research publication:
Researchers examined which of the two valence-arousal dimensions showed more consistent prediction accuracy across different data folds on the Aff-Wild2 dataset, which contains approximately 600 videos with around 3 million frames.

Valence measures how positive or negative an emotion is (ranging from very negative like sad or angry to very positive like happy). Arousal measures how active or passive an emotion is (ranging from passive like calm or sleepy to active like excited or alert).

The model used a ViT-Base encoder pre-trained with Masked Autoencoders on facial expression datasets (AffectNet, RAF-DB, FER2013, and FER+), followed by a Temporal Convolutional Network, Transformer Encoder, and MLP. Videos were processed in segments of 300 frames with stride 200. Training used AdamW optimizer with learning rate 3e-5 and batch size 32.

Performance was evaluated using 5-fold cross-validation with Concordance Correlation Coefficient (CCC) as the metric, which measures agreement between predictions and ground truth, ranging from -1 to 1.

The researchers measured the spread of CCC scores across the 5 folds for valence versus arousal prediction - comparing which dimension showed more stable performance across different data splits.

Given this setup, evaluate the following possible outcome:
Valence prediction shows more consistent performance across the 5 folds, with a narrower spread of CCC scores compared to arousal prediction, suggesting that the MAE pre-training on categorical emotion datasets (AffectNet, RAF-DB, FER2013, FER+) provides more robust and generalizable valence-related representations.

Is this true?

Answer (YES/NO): NO